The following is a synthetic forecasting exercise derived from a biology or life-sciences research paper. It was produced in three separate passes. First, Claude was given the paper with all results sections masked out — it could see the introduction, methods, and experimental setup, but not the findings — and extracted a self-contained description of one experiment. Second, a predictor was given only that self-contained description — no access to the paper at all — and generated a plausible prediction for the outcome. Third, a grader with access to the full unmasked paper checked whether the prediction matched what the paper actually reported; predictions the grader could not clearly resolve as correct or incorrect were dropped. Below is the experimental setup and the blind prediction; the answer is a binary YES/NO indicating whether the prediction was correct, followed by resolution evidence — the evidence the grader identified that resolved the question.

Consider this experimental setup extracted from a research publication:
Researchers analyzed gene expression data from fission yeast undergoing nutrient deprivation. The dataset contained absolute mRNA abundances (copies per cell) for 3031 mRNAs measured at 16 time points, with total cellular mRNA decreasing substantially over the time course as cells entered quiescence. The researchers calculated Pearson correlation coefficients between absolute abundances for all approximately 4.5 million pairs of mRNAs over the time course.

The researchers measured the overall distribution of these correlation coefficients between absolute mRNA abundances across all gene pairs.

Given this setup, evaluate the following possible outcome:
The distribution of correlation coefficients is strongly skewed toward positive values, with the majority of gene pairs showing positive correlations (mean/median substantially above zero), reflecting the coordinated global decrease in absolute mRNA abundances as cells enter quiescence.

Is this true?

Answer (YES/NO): YES